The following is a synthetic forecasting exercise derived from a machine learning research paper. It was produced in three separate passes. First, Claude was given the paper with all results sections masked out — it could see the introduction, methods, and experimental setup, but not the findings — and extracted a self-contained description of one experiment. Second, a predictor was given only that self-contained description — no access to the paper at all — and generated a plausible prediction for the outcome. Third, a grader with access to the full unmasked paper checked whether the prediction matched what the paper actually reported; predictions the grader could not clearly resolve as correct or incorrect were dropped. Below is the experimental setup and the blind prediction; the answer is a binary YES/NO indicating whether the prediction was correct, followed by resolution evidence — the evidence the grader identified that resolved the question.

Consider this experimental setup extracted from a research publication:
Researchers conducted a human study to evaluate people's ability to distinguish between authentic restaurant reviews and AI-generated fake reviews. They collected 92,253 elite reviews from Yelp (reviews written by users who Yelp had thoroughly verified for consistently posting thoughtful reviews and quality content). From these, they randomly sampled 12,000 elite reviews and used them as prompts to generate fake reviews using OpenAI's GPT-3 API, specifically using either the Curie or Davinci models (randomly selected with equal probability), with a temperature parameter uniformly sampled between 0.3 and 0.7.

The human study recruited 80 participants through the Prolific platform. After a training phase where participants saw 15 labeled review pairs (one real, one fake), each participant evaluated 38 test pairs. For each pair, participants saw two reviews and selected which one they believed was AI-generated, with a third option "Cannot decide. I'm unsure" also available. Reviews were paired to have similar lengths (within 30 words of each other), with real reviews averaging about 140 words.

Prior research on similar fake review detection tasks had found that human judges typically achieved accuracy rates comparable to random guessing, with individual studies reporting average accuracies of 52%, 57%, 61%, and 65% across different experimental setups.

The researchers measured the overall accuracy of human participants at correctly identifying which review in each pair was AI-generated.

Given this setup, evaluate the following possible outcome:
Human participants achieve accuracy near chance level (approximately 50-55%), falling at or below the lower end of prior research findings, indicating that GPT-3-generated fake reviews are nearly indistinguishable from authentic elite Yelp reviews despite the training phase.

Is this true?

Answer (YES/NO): NO